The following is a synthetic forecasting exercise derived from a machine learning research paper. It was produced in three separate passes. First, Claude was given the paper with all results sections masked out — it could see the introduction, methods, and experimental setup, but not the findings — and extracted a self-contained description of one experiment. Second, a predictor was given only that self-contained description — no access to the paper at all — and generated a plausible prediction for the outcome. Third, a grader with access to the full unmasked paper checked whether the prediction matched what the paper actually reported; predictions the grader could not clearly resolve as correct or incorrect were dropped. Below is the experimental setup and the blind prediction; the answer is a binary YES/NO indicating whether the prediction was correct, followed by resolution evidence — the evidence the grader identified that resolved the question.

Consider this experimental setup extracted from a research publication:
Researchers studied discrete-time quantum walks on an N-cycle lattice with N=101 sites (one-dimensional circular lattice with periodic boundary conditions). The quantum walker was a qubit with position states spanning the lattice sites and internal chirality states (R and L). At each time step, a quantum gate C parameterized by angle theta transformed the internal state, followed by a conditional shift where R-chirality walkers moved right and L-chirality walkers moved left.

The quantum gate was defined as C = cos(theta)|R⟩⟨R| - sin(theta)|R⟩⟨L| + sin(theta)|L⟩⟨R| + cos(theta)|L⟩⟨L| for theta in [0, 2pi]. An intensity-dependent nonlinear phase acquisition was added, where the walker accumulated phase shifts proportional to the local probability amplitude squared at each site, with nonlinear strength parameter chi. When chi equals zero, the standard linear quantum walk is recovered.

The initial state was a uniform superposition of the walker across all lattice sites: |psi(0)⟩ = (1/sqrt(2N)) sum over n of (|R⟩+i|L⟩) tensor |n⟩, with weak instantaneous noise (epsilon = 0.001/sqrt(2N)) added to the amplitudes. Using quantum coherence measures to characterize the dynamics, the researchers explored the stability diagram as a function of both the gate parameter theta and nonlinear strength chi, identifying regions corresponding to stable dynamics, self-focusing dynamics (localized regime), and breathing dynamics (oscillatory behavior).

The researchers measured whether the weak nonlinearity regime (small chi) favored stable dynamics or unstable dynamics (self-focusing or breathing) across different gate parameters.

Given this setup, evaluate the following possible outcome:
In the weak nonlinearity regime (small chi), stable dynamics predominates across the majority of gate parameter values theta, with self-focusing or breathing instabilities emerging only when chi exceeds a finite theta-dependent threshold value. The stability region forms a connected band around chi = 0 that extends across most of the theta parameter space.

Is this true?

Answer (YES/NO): YES